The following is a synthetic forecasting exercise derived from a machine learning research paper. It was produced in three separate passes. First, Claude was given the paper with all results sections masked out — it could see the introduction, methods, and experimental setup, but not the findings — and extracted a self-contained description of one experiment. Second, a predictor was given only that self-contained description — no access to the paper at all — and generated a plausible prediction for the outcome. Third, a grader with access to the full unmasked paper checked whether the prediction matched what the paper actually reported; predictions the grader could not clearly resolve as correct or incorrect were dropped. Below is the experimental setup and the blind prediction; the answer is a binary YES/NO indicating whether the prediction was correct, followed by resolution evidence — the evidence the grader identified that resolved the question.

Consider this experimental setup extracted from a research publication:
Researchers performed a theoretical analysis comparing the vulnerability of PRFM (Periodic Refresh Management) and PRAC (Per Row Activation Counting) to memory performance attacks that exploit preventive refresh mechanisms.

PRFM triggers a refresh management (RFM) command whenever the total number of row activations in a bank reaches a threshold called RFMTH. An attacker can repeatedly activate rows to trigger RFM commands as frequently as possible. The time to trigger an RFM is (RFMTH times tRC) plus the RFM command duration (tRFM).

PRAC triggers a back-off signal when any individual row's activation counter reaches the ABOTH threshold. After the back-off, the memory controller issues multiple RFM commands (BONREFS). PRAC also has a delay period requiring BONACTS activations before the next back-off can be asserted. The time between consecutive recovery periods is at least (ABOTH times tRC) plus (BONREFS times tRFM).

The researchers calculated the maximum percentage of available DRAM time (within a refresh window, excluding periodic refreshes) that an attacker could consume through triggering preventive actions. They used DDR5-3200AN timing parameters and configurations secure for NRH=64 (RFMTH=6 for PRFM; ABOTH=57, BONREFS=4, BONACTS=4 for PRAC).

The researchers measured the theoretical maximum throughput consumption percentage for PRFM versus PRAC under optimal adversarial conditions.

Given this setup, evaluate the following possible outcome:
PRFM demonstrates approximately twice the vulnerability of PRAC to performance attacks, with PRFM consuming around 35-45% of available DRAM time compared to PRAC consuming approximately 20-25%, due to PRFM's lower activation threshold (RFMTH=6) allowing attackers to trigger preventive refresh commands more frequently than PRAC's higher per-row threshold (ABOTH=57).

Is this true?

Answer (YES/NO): NO